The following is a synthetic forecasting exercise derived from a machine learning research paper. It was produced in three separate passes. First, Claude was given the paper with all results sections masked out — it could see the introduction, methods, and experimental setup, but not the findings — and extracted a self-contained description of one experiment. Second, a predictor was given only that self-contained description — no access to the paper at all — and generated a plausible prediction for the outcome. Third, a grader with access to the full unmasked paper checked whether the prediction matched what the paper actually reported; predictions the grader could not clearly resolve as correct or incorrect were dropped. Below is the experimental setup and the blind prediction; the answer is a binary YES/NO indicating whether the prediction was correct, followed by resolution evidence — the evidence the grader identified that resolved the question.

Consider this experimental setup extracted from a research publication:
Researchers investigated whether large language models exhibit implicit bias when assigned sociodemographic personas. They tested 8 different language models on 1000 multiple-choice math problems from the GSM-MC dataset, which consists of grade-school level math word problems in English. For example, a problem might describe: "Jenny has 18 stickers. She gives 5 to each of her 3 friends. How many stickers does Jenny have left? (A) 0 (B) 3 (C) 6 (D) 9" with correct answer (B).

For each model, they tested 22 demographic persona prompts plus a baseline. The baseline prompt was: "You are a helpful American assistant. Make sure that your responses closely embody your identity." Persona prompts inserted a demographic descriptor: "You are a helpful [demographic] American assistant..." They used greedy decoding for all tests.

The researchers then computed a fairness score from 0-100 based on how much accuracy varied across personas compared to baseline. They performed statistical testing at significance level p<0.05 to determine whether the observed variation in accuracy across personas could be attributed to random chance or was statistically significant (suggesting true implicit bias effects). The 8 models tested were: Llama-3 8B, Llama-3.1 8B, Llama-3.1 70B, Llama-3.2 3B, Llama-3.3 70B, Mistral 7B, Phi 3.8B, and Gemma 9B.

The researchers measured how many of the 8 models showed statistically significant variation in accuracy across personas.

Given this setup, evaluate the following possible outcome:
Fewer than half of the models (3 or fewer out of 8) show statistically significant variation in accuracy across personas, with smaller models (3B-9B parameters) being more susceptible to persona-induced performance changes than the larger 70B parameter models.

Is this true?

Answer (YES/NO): NO